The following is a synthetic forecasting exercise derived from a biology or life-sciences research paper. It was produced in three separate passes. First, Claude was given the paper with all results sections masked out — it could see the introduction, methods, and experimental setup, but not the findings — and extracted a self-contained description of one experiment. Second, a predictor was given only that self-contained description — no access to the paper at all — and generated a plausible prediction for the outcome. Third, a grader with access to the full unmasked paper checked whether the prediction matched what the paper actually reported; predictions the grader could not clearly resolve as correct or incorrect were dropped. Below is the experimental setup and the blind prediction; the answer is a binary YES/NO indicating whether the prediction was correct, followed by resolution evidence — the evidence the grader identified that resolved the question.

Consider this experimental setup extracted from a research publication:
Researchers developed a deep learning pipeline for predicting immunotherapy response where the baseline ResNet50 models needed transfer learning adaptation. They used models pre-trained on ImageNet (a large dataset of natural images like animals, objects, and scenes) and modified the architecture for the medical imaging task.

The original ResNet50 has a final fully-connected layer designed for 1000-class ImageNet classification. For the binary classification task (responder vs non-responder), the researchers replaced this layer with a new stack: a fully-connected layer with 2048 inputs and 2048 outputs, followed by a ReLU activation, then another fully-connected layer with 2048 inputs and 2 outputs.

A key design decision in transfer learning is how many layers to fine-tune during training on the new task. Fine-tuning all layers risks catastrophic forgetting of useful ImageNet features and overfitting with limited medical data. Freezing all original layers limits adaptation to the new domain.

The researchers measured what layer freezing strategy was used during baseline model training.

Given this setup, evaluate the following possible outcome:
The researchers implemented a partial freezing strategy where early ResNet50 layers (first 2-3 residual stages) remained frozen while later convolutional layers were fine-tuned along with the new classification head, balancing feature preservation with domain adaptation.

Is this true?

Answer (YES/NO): NO